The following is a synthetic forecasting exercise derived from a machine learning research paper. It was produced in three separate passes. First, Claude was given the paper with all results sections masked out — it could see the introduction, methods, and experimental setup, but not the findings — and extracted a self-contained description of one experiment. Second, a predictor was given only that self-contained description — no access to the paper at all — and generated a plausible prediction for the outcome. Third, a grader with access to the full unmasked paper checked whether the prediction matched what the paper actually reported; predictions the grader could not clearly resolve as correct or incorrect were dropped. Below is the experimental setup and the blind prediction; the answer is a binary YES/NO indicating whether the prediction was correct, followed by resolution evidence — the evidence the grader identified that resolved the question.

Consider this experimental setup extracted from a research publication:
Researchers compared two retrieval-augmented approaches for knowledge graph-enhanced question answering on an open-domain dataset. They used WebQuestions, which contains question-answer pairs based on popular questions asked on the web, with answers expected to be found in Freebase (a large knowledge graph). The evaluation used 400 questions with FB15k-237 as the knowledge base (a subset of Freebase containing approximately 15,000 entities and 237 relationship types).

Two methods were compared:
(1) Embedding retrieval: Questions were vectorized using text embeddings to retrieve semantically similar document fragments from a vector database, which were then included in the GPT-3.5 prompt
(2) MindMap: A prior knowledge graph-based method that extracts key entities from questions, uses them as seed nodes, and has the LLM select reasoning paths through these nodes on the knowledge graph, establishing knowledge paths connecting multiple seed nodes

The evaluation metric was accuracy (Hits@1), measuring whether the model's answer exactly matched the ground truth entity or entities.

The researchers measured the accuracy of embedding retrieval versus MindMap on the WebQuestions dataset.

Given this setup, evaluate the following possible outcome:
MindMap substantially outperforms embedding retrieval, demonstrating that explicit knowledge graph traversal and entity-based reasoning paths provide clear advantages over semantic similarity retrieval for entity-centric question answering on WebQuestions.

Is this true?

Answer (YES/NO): NO